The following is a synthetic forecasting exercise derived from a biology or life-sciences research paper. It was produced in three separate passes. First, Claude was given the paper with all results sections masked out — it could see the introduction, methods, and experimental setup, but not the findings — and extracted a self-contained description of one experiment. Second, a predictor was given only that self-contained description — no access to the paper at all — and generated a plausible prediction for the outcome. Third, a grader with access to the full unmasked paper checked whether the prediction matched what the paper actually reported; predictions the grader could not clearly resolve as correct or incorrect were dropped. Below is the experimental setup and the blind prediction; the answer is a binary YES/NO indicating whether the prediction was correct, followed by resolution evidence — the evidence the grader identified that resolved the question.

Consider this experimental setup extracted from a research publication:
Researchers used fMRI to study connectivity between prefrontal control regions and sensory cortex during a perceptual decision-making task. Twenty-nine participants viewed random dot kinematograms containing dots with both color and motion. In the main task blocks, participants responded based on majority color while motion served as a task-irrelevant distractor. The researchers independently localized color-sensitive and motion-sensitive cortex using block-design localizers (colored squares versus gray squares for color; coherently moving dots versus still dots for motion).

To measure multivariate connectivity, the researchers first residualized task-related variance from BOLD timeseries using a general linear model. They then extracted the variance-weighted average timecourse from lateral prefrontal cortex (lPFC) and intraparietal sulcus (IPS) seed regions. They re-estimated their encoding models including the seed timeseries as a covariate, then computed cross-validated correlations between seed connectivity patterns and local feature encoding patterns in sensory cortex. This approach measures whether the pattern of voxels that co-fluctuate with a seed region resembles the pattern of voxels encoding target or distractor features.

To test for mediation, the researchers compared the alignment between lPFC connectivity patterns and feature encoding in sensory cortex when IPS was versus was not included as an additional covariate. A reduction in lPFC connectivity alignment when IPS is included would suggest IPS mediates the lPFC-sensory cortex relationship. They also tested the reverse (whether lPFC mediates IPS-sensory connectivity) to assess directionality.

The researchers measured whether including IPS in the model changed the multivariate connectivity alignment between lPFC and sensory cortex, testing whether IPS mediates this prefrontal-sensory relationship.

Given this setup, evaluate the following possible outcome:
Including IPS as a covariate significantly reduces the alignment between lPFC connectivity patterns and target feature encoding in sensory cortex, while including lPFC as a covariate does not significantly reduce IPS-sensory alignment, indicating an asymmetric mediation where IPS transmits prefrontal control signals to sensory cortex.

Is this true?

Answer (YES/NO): YES